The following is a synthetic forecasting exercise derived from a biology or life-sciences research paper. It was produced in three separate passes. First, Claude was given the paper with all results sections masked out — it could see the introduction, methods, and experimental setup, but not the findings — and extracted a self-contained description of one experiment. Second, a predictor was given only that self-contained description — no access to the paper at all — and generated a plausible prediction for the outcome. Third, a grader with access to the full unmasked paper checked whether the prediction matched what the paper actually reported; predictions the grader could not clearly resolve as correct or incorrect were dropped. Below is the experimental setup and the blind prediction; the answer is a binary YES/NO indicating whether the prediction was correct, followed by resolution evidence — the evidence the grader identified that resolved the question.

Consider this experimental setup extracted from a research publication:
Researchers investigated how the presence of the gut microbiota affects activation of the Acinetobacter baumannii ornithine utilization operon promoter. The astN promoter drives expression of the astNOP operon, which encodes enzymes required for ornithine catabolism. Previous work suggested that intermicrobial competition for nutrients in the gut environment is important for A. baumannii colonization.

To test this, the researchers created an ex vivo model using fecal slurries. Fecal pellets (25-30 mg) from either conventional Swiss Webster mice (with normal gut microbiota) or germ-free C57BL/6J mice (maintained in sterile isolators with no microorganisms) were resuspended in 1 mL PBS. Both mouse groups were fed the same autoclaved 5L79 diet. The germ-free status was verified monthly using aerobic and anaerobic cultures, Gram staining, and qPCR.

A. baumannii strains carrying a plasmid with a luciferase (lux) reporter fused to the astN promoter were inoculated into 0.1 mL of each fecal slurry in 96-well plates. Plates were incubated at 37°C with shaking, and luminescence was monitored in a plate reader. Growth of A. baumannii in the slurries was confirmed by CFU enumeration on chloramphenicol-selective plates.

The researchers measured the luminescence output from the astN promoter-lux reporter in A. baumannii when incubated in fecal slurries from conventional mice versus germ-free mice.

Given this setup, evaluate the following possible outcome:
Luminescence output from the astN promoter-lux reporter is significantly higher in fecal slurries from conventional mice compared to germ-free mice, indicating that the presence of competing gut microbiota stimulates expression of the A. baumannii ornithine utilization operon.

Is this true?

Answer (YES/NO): YES